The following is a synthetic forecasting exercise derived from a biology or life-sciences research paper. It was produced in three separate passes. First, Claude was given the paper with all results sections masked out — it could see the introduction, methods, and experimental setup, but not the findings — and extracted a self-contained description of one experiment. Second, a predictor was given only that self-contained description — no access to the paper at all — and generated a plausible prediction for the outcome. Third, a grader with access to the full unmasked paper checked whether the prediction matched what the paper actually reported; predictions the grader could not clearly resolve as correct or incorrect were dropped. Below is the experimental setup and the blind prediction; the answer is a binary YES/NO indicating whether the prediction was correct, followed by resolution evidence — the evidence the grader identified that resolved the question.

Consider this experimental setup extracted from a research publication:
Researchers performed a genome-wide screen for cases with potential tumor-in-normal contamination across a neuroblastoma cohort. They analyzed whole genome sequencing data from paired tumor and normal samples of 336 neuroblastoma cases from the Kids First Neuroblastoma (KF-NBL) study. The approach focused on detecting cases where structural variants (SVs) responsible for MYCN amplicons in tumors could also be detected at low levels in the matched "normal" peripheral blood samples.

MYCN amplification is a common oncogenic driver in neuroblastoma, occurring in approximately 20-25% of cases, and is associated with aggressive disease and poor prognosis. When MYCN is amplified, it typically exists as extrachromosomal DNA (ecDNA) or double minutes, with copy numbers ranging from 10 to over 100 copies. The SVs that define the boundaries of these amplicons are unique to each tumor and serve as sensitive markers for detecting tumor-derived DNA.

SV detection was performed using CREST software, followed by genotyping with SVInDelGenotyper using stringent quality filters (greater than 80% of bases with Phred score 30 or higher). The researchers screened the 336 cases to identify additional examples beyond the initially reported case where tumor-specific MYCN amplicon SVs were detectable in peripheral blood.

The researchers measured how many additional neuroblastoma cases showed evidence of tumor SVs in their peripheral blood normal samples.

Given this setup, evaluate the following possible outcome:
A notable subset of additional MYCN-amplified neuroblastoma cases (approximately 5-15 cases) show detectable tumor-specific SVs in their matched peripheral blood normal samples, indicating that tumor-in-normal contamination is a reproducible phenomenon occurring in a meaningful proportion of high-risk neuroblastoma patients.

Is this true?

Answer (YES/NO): NO